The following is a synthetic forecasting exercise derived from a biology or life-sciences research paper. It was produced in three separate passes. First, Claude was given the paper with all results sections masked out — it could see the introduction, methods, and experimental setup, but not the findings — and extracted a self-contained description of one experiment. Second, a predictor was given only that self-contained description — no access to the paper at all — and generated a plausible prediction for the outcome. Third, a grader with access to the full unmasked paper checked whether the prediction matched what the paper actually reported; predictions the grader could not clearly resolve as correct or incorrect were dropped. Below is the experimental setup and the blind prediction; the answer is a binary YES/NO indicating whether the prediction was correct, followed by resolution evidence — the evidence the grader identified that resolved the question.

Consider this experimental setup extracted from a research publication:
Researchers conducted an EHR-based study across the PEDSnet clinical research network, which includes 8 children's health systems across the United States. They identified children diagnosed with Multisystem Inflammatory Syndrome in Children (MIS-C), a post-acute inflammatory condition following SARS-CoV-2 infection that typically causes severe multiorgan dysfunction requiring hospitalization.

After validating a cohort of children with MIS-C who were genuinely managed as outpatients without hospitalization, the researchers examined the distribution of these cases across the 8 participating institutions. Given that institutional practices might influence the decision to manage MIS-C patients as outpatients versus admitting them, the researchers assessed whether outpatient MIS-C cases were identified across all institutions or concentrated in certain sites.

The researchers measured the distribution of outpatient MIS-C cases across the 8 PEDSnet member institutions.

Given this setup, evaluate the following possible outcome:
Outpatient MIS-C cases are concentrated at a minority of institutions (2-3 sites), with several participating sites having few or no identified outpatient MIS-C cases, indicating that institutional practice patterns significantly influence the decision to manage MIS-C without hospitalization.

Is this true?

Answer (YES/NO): YES